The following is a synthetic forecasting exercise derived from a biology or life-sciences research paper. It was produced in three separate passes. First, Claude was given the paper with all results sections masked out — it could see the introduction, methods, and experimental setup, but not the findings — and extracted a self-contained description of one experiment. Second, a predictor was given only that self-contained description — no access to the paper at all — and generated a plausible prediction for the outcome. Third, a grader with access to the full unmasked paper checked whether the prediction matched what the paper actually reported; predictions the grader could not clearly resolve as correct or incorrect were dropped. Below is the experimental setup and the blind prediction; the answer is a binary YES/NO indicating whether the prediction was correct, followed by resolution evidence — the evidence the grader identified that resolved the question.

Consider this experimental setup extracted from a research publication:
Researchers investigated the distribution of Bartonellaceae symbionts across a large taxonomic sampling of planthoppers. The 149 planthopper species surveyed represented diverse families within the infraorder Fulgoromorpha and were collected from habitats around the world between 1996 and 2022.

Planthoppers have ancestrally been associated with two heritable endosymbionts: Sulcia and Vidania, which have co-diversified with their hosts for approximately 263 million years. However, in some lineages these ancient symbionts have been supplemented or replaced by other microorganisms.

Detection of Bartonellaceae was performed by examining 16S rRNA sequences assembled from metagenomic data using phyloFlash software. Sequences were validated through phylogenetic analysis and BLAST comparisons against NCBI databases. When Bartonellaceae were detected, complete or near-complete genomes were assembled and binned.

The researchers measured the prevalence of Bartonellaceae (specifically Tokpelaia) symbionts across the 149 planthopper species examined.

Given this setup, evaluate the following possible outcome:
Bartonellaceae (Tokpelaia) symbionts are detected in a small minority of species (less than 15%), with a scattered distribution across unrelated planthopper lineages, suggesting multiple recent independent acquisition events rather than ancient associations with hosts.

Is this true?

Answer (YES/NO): NO